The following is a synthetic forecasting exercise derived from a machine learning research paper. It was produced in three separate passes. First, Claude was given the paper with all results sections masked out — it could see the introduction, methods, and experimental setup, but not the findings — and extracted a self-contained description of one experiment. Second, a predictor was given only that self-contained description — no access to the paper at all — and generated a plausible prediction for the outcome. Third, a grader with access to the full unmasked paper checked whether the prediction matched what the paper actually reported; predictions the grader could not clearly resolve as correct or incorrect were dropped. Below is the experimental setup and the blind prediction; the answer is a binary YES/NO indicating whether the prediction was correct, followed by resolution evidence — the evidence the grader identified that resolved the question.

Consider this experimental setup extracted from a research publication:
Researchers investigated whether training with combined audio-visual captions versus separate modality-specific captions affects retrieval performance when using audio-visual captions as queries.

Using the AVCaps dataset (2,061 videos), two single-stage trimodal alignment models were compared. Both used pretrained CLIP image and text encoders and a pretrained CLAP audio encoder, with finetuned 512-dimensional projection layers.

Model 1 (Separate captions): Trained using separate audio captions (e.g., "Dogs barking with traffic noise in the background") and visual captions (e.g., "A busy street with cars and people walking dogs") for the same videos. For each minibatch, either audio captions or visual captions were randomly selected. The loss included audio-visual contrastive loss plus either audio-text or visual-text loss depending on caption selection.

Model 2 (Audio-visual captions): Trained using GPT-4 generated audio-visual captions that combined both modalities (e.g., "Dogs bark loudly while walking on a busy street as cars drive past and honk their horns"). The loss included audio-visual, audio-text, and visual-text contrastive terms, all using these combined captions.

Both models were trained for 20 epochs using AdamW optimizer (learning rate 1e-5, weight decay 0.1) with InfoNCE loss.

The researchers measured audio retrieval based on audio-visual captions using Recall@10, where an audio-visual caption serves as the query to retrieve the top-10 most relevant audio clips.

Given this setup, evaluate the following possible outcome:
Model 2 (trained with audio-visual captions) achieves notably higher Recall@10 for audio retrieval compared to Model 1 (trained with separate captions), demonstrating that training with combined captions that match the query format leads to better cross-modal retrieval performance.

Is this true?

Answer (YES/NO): YES